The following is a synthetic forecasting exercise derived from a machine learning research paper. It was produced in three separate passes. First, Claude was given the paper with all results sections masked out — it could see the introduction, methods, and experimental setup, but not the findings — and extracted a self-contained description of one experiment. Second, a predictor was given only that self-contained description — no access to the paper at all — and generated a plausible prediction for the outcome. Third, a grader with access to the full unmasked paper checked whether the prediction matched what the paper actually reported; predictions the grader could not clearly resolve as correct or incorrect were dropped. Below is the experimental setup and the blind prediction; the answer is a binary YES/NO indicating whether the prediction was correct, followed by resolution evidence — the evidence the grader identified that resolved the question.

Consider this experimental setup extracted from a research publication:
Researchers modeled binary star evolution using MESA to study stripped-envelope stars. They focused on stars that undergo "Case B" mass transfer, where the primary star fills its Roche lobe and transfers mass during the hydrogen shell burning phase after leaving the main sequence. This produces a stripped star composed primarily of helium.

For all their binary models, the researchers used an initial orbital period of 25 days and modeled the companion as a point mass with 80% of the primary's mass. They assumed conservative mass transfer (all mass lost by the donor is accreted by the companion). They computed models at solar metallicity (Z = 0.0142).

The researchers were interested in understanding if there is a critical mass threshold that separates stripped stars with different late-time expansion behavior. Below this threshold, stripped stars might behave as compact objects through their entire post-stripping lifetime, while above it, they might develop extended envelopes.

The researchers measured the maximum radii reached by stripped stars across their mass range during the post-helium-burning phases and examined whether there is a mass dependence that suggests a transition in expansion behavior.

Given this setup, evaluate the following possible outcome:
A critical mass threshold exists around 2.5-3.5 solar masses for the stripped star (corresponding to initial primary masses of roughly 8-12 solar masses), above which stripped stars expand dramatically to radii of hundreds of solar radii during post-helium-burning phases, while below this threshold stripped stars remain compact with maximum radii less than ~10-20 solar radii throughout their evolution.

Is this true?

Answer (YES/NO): NO